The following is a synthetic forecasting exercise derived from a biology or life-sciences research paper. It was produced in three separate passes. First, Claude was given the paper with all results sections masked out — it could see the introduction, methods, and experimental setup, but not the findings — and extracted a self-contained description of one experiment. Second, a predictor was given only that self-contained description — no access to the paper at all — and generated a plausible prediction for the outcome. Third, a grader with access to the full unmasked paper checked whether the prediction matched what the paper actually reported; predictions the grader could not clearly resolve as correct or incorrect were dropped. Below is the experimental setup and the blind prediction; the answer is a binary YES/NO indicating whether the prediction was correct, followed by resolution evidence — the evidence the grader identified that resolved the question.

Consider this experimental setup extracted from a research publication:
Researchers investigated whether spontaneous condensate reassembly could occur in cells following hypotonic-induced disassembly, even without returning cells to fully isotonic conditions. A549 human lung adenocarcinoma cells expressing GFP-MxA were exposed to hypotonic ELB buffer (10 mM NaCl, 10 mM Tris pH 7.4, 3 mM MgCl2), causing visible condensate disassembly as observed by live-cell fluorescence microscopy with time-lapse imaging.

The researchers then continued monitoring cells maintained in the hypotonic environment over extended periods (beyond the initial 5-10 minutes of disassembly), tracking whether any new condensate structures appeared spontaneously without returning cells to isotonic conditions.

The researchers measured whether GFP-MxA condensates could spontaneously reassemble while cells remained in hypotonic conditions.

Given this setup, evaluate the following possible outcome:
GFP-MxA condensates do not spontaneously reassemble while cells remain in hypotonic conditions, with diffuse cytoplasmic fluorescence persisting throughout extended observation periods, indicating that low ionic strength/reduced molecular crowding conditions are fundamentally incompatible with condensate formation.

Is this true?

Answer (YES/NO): NO